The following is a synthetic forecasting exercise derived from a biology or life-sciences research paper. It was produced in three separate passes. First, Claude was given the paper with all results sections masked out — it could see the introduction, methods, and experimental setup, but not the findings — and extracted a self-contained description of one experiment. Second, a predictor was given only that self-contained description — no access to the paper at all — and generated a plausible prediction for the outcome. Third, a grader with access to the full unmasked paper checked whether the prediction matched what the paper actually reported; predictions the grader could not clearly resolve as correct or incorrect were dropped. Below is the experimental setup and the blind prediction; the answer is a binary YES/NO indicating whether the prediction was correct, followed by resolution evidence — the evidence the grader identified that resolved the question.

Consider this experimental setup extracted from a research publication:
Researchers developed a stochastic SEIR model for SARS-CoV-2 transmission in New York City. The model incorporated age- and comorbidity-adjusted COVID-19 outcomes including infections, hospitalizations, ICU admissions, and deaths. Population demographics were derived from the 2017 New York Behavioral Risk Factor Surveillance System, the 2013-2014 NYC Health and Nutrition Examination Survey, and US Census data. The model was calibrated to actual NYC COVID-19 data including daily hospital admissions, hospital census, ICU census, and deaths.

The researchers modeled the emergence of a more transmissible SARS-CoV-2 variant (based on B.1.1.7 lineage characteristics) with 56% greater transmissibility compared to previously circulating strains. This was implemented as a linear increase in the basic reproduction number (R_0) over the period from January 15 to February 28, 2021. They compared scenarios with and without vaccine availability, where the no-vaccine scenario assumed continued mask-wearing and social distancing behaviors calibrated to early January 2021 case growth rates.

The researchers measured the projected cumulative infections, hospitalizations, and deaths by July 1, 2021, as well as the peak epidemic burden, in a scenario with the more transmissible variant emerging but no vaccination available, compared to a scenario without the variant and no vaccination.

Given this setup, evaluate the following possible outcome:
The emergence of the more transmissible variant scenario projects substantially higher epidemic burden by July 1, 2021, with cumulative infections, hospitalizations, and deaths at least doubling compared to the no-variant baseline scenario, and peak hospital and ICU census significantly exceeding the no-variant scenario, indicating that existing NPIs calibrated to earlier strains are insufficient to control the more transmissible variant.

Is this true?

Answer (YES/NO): YES